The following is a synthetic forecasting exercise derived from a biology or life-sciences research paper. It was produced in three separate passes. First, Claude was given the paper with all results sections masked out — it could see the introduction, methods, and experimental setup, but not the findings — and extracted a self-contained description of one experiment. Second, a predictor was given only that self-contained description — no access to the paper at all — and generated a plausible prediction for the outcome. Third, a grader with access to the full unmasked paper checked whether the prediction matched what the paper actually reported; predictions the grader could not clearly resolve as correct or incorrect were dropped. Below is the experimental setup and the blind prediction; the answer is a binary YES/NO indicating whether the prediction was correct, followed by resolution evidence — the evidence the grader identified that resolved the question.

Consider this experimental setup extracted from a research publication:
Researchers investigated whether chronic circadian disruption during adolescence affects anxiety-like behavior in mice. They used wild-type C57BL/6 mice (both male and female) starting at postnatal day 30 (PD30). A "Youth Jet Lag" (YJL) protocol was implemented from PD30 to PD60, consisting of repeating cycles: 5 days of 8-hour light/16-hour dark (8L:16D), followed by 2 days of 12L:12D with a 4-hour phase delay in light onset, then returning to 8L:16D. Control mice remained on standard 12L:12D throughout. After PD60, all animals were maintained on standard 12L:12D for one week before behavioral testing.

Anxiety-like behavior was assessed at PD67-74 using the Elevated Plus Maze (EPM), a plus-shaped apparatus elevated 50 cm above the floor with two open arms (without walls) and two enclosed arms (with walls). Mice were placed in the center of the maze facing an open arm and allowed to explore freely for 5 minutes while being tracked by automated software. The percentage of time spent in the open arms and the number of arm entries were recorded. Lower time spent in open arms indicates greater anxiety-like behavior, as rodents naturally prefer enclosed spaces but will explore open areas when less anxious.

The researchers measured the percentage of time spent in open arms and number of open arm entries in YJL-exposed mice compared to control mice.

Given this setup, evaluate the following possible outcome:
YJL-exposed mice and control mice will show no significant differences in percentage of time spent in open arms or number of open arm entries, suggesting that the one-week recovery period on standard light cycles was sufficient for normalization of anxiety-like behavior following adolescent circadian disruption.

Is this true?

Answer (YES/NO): NO